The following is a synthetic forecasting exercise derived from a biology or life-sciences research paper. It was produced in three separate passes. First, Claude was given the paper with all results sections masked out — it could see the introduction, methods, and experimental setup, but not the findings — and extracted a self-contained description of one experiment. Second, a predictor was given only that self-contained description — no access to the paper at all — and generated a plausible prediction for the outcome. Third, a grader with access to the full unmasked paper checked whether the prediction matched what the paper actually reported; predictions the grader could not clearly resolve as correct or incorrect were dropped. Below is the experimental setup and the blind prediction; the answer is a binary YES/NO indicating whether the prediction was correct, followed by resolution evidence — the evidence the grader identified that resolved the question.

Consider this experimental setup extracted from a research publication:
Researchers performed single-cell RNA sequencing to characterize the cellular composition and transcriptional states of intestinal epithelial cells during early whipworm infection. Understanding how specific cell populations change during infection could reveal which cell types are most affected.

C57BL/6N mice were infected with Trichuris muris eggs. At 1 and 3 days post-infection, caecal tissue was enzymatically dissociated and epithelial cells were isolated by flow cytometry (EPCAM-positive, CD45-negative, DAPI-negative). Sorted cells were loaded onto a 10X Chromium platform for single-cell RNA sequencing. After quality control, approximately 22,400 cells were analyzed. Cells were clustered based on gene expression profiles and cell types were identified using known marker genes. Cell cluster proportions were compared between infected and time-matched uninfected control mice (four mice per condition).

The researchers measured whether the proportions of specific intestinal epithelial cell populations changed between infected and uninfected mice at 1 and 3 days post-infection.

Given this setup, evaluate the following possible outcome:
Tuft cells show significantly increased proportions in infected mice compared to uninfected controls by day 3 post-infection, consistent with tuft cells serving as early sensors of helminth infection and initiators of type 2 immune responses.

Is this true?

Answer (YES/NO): NO